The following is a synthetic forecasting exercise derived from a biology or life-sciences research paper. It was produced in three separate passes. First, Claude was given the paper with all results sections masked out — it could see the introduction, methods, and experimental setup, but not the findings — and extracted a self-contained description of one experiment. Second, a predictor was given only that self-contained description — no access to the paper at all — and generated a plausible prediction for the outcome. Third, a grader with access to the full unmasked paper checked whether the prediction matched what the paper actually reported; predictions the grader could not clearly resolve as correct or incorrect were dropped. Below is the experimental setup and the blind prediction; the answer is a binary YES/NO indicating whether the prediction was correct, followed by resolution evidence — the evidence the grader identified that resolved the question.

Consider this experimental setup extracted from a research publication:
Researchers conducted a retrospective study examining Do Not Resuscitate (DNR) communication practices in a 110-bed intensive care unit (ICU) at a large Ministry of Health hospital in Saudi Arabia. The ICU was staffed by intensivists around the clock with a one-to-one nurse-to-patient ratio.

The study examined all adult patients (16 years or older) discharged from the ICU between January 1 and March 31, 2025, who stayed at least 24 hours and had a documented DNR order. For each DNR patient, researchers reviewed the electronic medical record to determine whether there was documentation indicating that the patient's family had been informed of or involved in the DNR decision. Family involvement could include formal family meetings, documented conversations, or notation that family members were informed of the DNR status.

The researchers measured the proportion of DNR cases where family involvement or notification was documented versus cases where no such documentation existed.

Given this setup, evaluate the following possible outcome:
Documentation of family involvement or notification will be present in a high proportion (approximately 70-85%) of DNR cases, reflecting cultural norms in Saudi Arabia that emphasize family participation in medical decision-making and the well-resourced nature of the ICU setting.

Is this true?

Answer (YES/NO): NO